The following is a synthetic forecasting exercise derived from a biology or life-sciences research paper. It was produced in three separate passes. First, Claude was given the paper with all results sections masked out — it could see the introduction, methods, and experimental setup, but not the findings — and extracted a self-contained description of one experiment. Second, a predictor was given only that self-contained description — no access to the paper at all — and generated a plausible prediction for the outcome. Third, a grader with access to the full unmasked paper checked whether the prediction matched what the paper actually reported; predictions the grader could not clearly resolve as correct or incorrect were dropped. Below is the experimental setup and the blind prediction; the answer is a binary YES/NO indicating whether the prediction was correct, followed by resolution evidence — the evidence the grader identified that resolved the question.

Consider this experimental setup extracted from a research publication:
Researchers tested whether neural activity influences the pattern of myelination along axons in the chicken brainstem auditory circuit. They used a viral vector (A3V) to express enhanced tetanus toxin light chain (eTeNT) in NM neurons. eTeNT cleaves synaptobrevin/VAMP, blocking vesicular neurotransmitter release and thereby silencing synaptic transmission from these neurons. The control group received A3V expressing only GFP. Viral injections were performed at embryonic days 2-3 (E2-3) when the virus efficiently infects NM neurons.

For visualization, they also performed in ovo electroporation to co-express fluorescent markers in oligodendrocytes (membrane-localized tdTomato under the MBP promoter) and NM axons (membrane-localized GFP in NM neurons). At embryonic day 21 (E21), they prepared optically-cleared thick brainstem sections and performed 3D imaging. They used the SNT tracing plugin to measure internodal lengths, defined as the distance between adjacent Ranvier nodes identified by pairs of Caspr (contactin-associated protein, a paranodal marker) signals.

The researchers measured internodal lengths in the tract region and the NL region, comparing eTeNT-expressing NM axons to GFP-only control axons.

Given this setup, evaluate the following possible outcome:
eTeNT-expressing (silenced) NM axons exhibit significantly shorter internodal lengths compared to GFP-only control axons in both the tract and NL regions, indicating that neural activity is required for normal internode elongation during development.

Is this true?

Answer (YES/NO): NO